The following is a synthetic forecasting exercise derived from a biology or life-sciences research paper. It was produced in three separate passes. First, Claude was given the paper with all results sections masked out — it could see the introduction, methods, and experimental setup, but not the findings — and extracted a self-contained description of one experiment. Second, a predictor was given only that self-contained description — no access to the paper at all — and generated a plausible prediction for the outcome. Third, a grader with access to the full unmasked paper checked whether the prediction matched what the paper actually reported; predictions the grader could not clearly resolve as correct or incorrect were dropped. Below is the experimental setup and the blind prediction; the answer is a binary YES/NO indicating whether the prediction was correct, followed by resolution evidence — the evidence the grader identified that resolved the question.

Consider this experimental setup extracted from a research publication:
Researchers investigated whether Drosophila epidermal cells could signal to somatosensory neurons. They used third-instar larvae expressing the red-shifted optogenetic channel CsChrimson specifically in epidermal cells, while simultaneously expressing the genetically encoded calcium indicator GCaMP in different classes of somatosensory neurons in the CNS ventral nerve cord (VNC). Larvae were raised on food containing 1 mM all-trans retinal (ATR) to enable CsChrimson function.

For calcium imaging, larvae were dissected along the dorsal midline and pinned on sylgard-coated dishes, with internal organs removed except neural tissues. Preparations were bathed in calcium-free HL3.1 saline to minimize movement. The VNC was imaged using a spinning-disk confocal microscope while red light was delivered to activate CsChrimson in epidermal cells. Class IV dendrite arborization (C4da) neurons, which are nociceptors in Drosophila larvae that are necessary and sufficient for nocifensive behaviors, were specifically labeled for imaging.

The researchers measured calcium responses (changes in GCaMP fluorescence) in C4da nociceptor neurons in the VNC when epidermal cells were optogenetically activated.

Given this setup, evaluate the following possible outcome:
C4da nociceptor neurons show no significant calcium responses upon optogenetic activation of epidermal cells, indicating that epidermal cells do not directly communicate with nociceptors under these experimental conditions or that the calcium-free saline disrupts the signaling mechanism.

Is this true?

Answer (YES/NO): NO